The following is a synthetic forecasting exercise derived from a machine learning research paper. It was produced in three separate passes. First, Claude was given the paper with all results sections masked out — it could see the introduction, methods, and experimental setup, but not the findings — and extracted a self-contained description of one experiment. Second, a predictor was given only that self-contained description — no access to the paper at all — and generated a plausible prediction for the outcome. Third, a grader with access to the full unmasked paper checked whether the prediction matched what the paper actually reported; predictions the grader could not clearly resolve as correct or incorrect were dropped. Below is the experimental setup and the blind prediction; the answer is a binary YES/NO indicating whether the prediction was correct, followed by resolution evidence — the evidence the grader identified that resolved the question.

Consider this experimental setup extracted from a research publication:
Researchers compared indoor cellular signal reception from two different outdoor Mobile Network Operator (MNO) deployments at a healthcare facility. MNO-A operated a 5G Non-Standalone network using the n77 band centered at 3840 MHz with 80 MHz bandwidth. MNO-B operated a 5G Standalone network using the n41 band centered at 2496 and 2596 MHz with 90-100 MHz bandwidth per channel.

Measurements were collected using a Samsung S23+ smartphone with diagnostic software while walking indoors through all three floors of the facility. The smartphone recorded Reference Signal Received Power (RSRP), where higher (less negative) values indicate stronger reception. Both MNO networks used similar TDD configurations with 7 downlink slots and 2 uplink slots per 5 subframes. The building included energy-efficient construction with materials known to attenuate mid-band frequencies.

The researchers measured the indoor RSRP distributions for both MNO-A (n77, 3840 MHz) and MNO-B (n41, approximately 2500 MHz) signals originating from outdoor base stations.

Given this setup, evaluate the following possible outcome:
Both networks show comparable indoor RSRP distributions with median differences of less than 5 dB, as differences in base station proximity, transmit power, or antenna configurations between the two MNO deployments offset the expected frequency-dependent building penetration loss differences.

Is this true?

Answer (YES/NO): NO